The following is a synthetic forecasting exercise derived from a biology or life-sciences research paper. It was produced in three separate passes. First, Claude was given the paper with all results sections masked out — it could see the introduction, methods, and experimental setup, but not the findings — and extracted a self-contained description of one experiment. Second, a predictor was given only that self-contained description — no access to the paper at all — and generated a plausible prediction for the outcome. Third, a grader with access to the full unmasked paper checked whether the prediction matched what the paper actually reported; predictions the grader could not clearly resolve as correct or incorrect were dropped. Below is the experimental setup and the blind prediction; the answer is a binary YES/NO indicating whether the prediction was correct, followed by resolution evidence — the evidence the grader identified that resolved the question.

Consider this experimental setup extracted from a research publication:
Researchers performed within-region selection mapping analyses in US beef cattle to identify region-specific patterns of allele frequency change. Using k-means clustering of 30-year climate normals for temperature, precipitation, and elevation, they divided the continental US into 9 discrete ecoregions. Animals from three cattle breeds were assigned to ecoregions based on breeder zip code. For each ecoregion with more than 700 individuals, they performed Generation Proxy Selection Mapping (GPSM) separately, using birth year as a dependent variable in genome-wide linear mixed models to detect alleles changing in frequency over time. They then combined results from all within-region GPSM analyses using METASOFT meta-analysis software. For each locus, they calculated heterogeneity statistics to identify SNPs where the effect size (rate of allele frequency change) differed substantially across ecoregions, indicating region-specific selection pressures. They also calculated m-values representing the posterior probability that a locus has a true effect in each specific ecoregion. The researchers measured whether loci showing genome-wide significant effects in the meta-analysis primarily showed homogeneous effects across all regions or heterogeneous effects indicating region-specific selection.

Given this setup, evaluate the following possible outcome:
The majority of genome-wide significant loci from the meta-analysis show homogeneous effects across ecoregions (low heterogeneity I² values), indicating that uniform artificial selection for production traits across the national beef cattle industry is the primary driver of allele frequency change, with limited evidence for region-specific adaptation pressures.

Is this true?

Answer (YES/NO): NO